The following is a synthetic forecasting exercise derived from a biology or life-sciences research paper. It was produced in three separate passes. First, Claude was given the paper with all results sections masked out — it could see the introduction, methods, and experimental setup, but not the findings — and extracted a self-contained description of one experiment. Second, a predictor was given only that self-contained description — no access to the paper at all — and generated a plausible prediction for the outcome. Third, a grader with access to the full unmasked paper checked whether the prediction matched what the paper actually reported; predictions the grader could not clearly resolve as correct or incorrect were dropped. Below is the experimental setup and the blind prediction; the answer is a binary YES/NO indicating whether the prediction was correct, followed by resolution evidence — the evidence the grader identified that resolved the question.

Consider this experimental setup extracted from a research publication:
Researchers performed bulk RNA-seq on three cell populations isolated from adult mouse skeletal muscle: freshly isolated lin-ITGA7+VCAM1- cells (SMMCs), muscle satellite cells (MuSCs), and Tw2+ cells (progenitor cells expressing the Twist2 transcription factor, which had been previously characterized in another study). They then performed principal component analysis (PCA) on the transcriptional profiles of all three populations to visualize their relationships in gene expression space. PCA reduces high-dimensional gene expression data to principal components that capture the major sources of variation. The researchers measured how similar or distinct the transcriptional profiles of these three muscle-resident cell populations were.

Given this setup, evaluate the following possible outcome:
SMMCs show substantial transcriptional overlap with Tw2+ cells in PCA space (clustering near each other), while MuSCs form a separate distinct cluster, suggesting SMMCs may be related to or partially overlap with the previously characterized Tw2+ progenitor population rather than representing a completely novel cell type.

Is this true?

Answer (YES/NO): NO